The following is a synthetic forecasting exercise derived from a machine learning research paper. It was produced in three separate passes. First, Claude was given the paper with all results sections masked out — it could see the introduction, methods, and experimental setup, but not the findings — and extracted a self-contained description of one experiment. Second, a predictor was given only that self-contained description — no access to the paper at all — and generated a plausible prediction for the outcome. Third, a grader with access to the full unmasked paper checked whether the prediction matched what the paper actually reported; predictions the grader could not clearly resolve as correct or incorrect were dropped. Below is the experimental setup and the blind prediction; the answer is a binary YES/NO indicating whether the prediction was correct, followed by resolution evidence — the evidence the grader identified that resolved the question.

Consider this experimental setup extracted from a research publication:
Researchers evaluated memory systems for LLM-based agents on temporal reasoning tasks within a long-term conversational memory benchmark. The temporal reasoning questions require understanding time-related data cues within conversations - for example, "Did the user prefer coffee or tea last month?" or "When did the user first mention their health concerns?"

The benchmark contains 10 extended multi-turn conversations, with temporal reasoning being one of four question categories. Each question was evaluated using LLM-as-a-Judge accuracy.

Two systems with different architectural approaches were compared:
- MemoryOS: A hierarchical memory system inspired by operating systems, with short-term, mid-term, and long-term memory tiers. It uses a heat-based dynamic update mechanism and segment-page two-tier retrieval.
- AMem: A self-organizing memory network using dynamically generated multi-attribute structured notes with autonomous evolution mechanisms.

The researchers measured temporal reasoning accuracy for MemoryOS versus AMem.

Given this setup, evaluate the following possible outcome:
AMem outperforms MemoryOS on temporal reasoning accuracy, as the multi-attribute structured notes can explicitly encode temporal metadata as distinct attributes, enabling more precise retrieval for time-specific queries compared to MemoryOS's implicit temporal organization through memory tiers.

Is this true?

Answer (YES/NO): YES